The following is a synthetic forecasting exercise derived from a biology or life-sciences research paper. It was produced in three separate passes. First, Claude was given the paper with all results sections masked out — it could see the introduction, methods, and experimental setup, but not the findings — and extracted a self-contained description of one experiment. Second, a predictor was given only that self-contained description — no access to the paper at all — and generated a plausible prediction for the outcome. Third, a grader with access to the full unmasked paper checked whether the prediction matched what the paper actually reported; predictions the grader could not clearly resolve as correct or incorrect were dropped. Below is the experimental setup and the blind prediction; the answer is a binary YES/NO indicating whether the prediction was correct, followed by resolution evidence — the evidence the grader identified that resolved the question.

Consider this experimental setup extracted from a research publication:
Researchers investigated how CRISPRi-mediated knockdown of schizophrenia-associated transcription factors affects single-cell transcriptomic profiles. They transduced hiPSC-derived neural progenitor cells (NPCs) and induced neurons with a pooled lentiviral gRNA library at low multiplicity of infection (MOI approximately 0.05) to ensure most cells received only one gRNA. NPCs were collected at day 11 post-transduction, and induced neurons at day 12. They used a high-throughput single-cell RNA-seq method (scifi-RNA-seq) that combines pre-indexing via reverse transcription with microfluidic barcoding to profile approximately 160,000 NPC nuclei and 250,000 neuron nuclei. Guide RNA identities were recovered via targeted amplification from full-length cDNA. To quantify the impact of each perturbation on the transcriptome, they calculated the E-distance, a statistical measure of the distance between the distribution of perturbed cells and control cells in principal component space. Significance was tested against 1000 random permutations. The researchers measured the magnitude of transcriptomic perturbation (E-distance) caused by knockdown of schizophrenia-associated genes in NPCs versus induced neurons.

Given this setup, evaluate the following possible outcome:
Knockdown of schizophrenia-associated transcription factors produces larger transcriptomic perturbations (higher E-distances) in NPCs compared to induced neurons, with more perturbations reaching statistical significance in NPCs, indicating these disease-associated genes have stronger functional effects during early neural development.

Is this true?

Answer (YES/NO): NO